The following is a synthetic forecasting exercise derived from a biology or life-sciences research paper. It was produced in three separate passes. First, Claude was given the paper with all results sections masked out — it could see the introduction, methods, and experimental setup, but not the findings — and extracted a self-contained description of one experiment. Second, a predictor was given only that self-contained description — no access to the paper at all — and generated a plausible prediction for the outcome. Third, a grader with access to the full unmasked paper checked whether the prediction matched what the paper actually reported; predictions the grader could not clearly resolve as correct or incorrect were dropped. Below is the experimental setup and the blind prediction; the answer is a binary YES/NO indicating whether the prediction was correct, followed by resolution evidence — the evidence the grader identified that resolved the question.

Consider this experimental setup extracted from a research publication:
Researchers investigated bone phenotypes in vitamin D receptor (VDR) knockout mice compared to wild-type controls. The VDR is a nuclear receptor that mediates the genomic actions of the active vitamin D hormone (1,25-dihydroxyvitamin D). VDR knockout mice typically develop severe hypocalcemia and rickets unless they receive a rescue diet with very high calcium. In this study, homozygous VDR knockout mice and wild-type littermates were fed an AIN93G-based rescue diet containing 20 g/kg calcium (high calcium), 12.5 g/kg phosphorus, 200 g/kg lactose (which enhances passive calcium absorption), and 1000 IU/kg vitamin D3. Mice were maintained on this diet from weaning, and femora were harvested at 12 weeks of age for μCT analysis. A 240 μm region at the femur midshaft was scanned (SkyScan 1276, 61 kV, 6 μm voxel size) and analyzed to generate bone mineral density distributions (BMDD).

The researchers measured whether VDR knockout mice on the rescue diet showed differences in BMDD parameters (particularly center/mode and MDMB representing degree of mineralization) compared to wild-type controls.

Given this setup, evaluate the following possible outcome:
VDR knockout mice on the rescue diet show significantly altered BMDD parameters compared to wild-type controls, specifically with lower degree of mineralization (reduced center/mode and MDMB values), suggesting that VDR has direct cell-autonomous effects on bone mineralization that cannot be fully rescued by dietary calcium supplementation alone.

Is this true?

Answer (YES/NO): YES